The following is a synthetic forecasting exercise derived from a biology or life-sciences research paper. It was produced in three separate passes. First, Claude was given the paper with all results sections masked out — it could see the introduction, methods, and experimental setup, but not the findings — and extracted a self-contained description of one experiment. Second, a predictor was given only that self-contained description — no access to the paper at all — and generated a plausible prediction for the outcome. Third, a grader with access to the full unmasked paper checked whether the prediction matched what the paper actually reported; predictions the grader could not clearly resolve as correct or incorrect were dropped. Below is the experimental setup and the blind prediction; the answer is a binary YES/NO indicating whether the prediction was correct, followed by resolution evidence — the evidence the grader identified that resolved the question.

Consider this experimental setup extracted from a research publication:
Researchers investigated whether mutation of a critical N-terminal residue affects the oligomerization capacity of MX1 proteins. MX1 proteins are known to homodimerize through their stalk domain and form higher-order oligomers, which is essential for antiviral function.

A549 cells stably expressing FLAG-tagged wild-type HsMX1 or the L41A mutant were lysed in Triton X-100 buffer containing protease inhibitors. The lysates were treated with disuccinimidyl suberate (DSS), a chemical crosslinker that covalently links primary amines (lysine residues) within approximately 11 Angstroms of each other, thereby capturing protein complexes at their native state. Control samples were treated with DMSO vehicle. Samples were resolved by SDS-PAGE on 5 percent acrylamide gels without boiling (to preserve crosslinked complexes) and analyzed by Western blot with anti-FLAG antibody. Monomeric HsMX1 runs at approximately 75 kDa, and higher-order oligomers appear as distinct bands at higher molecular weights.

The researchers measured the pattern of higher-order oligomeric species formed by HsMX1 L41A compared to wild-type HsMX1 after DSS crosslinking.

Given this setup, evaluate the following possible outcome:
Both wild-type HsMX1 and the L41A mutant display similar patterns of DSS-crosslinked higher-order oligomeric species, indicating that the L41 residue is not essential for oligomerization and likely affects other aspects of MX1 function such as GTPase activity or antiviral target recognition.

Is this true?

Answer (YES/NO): NO